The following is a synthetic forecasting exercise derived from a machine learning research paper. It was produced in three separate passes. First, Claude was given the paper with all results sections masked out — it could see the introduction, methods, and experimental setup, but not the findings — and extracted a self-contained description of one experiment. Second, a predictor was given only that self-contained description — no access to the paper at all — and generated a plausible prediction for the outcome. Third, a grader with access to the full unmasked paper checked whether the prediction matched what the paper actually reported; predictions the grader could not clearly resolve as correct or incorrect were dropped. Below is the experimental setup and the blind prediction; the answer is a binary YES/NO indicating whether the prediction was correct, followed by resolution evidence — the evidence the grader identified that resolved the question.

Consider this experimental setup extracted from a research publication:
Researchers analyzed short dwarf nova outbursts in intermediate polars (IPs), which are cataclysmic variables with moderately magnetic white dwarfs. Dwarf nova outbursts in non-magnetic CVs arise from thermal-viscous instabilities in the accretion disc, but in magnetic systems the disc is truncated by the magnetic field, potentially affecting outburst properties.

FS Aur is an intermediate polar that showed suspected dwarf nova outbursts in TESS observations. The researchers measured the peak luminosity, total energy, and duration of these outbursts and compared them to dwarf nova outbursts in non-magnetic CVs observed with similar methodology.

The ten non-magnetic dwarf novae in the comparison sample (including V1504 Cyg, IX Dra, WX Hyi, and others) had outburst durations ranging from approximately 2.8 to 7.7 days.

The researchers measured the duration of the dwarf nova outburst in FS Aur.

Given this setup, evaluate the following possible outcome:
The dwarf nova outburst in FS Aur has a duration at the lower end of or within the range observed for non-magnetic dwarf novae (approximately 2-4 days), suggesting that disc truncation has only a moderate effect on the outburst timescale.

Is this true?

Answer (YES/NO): NO